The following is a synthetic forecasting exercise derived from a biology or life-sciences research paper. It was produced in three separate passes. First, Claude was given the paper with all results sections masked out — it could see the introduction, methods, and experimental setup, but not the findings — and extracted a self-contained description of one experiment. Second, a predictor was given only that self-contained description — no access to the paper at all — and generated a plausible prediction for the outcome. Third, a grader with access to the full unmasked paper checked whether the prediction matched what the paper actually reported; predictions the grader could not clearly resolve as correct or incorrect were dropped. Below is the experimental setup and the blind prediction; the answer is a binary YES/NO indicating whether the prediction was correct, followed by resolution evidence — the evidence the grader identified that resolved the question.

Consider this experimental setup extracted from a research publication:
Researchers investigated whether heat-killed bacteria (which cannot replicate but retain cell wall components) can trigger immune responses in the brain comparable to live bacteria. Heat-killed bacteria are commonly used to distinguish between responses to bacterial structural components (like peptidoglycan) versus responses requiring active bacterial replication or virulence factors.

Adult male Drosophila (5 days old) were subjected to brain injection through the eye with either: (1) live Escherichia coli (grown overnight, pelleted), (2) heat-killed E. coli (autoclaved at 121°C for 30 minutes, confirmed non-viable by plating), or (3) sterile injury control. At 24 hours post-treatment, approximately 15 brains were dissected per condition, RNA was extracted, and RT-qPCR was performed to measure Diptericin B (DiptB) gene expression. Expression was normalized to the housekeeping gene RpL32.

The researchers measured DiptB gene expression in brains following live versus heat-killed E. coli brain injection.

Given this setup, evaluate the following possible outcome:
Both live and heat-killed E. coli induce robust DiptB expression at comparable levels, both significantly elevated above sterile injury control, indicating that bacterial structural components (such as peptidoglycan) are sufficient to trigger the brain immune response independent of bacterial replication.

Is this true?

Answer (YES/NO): NO